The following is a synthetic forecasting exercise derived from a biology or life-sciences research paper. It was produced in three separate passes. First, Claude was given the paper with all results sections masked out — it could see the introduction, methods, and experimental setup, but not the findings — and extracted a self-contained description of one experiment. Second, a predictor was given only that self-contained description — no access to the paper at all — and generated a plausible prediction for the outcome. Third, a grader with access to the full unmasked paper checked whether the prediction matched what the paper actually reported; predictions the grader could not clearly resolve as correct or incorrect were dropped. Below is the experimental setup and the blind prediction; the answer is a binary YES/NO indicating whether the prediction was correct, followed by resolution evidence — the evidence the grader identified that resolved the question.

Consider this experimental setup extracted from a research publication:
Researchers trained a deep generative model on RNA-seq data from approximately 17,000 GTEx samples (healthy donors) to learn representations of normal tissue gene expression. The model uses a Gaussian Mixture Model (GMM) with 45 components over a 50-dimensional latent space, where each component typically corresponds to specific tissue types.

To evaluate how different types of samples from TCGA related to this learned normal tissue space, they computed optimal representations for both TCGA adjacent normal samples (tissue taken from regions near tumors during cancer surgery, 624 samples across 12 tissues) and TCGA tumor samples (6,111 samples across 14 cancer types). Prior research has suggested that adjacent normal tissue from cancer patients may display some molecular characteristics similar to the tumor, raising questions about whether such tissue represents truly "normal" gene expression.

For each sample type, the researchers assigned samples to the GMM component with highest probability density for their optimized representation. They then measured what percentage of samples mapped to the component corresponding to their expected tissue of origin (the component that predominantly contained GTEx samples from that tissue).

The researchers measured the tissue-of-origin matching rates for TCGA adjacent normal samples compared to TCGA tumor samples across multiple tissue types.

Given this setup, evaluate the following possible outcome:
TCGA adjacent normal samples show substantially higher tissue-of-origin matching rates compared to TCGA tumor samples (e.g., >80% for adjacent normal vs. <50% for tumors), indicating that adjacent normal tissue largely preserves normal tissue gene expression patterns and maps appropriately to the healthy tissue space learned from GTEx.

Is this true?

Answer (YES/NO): NO